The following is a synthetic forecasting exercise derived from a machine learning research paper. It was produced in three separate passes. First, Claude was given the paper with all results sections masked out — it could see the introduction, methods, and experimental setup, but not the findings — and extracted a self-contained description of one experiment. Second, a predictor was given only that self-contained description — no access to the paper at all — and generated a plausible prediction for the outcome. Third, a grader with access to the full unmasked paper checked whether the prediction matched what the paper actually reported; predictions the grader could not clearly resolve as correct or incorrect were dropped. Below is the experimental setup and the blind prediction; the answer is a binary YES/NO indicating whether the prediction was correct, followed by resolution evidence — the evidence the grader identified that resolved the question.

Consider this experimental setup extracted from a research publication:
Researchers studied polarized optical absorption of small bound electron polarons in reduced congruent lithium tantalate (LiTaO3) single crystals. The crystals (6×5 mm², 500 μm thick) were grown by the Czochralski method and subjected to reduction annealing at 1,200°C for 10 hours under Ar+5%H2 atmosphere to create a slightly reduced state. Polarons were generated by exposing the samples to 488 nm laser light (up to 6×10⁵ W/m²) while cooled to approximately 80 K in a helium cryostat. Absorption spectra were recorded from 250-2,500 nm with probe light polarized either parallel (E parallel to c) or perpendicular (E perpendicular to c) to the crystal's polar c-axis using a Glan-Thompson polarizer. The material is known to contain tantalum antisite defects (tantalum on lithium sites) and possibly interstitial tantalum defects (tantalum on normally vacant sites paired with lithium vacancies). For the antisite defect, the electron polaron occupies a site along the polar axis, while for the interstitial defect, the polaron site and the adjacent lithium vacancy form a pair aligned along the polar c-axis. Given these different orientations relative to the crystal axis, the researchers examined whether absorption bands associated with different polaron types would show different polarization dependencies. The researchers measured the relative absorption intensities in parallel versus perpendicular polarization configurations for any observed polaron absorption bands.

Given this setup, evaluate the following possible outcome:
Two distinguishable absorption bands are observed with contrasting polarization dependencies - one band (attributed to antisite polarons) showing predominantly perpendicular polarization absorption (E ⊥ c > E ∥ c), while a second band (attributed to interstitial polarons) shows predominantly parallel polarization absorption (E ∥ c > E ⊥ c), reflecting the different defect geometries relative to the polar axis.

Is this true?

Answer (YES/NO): YES